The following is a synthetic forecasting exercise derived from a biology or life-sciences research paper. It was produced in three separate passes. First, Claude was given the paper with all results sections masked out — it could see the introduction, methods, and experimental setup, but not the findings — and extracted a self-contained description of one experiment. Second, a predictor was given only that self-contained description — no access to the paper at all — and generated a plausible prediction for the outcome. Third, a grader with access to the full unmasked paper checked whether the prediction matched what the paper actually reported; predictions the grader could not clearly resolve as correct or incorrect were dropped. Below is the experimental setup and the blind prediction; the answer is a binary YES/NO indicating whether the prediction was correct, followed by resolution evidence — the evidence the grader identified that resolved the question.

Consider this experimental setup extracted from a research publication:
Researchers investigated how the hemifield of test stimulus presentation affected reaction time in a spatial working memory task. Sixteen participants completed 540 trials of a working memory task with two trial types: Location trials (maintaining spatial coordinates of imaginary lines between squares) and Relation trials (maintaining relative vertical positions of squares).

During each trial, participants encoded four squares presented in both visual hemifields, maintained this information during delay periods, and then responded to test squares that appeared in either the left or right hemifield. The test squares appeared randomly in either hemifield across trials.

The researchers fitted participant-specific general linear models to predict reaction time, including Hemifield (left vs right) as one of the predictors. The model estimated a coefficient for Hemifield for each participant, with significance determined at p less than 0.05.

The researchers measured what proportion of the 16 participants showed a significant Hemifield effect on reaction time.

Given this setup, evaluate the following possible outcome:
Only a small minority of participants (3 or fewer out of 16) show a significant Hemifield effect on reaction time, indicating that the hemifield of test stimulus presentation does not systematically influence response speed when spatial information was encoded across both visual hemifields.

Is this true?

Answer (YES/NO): NO